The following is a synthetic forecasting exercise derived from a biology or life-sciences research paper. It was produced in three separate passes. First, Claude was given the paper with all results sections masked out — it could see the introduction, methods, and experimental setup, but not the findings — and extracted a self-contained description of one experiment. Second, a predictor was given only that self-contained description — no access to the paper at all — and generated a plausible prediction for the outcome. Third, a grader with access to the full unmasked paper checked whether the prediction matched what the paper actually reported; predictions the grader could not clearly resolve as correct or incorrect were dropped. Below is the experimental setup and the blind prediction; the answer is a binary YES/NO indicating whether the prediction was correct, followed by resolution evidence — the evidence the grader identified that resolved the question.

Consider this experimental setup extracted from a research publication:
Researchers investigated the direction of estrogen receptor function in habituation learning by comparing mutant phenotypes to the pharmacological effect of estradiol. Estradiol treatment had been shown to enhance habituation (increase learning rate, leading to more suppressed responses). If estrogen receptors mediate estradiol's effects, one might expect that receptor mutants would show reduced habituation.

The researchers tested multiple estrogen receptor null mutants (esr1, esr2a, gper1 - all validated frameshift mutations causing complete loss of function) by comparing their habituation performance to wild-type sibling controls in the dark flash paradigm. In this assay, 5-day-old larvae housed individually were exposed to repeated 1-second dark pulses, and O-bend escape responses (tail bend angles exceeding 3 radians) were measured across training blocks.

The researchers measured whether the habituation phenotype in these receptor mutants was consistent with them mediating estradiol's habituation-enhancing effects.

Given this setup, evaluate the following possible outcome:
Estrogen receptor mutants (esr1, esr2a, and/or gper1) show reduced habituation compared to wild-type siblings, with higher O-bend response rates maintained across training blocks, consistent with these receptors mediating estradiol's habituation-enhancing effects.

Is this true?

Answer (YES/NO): NO